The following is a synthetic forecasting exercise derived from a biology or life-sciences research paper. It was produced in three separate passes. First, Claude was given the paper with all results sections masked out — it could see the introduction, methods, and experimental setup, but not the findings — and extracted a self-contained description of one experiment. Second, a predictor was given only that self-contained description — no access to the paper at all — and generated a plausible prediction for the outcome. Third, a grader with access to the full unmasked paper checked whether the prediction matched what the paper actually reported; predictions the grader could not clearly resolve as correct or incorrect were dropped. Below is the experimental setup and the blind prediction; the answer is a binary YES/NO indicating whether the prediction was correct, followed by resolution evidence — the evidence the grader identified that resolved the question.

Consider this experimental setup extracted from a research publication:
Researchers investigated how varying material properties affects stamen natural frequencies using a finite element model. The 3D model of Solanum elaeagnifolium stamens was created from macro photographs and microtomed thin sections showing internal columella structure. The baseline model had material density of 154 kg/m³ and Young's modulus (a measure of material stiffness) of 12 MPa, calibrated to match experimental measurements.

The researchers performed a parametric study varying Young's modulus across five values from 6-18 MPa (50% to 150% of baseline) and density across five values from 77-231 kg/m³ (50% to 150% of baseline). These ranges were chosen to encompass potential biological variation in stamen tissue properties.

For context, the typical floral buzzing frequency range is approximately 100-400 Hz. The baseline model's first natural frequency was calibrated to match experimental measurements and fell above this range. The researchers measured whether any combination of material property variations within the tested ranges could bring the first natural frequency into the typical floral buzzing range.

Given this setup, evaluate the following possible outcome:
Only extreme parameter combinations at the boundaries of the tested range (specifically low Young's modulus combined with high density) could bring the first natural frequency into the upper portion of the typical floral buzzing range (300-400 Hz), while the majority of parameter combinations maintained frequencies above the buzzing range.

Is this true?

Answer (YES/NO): NO